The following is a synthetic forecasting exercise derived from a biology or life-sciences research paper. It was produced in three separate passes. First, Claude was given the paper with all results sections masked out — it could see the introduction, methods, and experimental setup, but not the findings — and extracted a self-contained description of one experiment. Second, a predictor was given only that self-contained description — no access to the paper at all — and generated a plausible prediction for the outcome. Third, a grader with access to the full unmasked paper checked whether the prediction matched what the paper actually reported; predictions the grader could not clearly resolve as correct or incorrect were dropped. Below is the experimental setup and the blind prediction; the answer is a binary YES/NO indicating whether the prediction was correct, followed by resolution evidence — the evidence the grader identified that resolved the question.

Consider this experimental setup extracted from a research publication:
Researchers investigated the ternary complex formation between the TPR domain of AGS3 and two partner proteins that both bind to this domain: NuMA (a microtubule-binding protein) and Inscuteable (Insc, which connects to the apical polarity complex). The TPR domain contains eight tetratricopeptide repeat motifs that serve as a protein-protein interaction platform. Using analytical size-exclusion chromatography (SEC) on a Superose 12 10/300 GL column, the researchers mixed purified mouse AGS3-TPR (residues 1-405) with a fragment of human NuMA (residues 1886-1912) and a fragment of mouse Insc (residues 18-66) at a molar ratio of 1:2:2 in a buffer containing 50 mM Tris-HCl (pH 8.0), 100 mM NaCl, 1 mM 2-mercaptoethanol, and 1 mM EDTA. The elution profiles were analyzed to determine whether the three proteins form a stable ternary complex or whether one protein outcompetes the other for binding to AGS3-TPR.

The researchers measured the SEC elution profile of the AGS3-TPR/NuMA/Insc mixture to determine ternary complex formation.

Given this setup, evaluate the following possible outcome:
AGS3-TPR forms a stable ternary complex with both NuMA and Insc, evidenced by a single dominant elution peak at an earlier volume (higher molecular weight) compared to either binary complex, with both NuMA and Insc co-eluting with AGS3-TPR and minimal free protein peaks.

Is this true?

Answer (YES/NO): NO